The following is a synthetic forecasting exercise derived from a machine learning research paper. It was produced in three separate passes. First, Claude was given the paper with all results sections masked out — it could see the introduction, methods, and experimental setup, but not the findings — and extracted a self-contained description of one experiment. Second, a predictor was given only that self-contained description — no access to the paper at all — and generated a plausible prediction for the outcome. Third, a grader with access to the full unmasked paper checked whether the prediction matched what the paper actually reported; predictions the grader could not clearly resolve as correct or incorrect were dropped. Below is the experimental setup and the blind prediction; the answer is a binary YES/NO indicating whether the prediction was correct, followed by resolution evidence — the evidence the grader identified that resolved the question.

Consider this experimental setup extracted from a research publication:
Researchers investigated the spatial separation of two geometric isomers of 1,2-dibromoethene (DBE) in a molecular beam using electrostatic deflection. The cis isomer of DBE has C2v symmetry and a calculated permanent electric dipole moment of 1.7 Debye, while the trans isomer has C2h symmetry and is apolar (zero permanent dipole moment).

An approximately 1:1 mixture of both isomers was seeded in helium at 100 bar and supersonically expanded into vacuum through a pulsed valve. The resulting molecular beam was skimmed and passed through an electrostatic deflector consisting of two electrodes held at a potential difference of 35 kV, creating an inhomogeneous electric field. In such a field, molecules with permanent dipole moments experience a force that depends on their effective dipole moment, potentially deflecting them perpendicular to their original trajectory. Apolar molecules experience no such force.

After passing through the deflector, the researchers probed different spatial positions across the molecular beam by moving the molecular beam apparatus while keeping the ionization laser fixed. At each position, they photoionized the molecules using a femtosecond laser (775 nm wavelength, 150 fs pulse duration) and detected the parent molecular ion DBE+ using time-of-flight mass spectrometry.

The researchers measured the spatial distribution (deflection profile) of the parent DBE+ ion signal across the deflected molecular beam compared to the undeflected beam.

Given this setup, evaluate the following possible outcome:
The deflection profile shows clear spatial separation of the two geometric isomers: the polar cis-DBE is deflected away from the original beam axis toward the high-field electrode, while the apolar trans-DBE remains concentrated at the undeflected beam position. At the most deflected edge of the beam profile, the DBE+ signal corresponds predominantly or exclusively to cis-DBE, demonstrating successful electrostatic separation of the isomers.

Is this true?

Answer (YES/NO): NO